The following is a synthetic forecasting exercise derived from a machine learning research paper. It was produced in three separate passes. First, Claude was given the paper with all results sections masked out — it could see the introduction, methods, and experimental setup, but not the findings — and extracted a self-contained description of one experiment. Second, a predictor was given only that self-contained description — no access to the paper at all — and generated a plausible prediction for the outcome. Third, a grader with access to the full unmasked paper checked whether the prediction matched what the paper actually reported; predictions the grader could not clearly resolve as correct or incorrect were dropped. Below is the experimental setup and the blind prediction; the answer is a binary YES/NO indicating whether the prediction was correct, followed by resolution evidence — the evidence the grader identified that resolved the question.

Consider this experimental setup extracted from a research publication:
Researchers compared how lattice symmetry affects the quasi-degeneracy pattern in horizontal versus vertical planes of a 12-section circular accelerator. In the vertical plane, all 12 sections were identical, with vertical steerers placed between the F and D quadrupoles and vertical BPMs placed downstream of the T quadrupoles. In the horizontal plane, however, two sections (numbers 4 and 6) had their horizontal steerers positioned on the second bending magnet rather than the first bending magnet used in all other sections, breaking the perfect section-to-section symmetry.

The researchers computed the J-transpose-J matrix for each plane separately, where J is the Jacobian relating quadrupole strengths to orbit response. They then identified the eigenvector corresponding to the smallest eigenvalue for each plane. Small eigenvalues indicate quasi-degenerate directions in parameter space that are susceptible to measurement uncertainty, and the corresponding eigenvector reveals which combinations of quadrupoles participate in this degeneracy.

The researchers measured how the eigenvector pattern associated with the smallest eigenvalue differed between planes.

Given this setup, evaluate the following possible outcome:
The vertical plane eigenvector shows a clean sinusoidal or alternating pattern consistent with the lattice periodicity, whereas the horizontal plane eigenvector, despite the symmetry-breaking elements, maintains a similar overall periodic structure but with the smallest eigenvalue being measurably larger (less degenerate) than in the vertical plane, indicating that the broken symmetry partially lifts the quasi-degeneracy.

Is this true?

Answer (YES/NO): NO